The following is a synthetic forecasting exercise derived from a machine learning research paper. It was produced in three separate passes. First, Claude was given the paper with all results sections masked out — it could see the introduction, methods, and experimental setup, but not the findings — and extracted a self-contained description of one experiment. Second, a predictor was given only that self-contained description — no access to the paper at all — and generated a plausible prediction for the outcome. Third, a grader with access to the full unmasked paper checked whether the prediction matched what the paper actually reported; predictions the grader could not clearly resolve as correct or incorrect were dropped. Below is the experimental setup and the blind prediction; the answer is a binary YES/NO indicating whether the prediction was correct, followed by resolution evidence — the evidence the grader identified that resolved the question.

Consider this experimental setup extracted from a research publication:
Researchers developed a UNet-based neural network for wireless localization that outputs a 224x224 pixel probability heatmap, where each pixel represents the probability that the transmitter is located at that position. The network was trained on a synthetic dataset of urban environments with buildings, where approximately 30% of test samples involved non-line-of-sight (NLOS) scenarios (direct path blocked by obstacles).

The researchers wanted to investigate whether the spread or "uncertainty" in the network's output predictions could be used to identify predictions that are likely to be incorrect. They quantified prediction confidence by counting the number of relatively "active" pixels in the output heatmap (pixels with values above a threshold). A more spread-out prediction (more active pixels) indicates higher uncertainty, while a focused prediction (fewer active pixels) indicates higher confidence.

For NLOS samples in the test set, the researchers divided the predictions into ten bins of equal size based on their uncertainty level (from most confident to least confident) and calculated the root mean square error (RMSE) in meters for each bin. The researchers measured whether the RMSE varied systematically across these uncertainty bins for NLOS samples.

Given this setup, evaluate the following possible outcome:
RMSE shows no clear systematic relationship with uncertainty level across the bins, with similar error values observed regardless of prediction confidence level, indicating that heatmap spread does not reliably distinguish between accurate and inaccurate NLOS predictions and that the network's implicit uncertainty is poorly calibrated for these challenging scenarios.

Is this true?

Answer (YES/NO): NO